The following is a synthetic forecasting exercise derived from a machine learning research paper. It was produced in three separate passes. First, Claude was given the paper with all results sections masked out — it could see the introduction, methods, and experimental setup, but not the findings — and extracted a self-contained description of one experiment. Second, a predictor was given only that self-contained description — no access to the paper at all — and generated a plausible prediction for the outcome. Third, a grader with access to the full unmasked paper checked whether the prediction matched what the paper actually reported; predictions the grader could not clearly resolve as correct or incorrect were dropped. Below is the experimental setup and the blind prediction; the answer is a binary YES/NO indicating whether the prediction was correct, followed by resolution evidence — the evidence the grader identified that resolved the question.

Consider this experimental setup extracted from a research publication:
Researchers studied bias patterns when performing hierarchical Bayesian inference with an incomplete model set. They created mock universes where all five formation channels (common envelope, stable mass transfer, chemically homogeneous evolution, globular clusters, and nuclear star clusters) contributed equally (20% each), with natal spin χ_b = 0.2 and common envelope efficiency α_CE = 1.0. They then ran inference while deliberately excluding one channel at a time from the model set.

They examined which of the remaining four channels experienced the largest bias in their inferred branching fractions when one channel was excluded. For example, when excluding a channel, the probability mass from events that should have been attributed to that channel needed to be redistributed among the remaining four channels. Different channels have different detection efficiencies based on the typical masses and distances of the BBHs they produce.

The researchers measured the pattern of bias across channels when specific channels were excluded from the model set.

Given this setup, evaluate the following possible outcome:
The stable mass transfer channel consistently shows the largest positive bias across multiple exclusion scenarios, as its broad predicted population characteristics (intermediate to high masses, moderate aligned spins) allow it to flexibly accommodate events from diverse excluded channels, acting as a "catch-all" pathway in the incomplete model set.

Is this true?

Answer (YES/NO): NO